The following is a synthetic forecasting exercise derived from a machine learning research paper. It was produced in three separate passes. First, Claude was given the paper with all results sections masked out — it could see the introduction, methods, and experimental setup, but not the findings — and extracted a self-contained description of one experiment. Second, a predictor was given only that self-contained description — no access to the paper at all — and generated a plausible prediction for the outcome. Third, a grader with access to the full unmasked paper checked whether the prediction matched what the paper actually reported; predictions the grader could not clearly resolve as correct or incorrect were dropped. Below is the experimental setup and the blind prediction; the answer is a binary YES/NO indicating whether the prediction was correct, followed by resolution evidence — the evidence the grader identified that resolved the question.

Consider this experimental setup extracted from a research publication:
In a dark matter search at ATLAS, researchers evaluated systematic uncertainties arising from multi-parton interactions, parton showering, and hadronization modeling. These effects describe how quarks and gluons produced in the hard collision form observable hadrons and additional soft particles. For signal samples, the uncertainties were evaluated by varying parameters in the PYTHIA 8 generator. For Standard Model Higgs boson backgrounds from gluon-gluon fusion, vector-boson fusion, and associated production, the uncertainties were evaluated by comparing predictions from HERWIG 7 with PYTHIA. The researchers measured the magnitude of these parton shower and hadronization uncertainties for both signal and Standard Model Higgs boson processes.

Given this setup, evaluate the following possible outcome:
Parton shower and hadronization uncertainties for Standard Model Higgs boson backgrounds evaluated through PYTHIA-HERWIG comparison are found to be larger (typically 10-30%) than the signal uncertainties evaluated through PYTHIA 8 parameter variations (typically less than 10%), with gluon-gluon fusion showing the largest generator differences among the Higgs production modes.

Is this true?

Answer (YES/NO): NO